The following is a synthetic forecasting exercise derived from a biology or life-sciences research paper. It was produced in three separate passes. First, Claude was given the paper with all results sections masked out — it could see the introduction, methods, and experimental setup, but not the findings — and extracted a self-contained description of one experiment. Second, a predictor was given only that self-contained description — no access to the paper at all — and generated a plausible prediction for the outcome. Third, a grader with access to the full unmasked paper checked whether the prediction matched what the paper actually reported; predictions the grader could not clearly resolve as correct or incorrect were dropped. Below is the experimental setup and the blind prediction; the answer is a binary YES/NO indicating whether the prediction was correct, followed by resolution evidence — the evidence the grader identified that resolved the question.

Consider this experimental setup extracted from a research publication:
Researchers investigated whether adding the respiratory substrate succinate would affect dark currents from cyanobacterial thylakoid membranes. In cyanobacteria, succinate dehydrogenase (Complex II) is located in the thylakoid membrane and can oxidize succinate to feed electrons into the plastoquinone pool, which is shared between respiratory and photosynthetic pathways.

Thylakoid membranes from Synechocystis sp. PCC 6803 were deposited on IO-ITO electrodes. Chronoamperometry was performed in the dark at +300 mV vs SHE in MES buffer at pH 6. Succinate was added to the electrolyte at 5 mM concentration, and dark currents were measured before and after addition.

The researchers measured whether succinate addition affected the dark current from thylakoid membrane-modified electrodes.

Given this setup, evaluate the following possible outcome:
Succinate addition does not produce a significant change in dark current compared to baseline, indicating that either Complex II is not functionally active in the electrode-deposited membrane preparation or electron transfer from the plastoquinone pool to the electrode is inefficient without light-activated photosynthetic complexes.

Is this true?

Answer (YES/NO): NO